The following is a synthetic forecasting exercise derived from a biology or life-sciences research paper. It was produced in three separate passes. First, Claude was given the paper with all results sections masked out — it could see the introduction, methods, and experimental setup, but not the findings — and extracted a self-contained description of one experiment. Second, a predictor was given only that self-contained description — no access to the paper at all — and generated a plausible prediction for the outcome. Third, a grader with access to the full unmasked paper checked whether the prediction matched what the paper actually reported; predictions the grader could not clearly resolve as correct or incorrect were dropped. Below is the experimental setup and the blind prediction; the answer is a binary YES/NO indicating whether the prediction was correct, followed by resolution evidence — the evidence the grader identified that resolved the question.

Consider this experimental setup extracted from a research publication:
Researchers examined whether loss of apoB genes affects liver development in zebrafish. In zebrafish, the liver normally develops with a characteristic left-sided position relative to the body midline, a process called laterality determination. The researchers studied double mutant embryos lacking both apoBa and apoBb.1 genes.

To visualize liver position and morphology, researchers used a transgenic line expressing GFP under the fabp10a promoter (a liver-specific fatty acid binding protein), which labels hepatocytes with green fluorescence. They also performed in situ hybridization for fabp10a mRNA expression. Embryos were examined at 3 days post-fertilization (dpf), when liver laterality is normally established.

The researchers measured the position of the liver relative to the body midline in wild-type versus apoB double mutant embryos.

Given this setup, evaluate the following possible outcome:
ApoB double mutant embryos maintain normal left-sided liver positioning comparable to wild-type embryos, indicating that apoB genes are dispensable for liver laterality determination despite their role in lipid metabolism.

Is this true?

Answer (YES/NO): NO